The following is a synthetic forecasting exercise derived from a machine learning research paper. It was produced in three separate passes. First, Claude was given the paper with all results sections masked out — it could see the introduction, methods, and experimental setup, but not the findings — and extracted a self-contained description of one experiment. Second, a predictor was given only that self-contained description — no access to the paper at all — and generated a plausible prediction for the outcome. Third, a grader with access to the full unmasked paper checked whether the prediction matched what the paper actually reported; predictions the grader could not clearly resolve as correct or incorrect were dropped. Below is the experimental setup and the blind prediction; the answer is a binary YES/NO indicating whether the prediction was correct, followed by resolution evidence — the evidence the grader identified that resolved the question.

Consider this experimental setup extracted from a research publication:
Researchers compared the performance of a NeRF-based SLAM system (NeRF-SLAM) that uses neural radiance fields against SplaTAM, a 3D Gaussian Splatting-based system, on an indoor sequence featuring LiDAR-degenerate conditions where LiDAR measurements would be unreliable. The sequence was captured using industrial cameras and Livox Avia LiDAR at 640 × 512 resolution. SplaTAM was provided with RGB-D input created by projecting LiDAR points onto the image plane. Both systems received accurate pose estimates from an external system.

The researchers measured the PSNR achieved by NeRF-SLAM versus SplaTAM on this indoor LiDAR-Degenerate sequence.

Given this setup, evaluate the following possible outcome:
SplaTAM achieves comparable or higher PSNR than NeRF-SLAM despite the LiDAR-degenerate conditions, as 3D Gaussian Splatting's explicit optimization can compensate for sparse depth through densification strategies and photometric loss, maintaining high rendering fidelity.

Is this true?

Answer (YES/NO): YES